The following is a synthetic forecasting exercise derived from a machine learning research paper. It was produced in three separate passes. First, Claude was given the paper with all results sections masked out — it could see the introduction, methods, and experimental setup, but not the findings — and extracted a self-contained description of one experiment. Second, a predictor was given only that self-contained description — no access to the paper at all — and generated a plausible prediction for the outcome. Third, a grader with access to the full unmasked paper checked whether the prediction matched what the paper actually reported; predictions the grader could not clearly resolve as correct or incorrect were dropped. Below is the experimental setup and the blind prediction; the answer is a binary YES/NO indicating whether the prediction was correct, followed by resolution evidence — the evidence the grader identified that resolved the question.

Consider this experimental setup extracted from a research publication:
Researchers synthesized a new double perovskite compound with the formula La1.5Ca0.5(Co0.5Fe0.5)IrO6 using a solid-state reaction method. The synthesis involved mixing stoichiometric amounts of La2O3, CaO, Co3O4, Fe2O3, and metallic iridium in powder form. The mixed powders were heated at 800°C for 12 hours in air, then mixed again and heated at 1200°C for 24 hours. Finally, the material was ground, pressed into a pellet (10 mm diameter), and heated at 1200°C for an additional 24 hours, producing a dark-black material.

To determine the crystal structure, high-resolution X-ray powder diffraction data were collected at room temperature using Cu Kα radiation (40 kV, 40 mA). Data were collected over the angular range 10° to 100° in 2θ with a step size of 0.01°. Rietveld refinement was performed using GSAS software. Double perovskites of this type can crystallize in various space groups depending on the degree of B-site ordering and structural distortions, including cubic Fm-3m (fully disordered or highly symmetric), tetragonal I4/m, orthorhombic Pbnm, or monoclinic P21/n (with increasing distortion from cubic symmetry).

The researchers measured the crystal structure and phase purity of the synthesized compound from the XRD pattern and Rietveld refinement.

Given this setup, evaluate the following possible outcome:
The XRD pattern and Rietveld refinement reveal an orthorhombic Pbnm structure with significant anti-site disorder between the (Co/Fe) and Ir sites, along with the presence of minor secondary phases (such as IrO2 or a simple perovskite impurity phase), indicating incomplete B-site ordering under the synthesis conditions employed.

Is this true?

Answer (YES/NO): NO